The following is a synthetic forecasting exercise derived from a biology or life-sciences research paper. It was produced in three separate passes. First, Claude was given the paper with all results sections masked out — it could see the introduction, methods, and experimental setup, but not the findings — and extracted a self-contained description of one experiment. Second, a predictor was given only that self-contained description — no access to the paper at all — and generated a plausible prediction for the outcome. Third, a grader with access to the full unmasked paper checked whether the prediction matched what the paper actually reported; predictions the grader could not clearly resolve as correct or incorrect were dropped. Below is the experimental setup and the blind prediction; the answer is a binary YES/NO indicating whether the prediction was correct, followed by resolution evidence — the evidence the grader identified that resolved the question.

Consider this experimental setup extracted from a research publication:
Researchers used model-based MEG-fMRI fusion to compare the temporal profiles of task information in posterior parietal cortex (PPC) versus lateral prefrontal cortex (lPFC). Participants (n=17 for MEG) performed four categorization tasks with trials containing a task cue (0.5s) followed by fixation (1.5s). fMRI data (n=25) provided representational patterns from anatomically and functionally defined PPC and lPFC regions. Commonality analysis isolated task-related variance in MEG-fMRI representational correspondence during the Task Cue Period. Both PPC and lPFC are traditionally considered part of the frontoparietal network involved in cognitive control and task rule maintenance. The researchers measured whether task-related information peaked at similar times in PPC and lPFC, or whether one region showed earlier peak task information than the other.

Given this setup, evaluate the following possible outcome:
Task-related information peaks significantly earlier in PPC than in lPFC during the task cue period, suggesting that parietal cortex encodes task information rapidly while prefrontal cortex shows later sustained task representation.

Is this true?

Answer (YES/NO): NO